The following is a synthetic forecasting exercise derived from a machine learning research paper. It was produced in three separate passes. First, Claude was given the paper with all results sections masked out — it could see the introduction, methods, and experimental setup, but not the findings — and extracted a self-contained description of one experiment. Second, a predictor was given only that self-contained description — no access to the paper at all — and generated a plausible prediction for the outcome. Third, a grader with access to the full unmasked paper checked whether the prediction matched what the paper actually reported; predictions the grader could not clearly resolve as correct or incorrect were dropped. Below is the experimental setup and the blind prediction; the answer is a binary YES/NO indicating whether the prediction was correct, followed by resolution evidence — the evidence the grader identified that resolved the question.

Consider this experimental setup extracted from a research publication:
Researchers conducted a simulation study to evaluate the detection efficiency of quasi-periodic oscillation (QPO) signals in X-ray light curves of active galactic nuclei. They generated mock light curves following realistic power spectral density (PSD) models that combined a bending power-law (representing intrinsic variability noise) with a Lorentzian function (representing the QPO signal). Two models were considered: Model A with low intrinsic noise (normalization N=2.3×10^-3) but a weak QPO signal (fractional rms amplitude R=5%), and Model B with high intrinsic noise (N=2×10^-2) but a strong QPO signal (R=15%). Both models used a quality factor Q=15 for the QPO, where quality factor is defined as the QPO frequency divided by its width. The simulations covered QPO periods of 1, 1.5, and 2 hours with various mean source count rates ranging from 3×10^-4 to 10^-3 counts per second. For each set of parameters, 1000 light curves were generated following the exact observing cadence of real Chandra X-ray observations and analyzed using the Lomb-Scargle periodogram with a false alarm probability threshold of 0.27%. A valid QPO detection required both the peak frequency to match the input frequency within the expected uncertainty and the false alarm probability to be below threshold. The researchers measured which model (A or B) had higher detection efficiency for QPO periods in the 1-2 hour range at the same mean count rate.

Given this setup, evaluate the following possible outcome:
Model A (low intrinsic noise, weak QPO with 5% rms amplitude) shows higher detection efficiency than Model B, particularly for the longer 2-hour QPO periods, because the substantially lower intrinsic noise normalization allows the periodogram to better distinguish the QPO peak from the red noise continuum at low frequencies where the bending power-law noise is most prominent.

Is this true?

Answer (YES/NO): YES